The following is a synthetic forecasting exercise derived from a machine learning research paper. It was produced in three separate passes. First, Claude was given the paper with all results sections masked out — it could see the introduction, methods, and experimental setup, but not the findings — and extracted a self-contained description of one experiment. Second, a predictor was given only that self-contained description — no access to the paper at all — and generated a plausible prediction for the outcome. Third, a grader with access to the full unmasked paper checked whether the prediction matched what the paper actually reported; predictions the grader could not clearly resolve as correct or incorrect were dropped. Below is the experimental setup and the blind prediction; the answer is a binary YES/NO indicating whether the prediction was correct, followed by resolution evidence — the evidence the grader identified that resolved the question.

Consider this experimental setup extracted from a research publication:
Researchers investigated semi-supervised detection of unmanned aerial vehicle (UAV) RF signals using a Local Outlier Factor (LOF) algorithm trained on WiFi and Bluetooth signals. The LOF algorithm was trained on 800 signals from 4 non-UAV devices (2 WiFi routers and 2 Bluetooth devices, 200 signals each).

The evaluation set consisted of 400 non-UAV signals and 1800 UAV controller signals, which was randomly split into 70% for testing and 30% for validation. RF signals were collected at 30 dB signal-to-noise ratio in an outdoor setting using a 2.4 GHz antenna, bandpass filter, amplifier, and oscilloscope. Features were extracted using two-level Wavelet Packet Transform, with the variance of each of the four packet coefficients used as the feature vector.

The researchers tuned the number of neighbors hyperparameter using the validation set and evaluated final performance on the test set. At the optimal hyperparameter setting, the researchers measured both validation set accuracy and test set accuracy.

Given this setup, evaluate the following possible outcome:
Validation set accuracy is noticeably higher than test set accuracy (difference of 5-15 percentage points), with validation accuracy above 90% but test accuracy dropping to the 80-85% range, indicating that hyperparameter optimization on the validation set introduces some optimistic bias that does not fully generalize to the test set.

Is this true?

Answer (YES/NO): NO